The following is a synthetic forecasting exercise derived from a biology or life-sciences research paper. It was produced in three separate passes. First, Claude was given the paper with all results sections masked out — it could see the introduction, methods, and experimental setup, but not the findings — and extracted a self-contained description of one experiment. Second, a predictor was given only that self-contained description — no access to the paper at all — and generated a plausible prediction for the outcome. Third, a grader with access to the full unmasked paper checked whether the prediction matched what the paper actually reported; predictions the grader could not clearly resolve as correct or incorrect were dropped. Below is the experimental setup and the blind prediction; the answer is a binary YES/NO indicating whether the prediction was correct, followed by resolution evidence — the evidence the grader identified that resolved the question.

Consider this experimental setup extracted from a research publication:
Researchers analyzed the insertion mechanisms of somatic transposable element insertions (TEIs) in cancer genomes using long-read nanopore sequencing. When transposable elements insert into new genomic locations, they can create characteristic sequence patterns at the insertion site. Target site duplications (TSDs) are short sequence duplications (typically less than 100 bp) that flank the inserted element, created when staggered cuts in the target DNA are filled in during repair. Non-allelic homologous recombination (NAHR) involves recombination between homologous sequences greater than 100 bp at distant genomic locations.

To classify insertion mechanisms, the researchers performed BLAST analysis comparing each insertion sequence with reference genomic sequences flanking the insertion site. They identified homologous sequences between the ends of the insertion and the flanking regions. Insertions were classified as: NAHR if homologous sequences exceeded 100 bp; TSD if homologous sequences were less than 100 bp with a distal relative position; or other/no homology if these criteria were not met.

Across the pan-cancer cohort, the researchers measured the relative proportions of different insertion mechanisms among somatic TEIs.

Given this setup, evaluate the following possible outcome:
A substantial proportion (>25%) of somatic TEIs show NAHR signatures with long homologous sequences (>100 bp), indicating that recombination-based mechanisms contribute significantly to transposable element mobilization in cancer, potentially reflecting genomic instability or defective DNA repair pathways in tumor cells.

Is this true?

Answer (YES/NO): NO